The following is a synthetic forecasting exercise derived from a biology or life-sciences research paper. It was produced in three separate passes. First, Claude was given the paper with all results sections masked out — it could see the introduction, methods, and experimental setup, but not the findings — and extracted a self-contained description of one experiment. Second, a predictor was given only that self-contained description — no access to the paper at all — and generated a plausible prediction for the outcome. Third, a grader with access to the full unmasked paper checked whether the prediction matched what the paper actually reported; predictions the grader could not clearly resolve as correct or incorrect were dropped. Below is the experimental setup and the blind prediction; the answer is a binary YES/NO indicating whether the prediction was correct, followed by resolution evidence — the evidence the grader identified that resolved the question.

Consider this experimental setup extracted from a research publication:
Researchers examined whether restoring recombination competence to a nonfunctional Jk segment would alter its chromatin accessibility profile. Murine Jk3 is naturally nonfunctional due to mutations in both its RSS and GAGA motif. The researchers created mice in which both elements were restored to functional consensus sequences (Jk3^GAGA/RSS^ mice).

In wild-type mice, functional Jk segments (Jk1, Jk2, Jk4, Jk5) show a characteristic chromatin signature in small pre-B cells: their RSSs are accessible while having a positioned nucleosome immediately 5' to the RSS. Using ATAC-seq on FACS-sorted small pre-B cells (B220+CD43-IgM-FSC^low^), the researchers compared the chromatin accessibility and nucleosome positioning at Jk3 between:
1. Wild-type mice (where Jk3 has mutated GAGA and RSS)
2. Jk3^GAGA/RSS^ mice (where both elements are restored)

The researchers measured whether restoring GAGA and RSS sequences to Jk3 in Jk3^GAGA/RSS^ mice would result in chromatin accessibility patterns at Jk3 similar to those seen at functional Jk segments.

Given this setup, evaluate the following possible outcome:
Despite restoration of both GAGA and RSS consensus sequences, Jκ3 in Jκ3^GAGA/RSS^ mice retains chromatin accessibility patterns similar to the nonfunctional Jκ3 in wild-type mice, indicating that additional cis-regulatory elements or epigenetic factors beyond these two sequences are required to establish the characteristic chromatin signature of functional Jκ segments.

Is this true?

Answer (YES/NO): NO